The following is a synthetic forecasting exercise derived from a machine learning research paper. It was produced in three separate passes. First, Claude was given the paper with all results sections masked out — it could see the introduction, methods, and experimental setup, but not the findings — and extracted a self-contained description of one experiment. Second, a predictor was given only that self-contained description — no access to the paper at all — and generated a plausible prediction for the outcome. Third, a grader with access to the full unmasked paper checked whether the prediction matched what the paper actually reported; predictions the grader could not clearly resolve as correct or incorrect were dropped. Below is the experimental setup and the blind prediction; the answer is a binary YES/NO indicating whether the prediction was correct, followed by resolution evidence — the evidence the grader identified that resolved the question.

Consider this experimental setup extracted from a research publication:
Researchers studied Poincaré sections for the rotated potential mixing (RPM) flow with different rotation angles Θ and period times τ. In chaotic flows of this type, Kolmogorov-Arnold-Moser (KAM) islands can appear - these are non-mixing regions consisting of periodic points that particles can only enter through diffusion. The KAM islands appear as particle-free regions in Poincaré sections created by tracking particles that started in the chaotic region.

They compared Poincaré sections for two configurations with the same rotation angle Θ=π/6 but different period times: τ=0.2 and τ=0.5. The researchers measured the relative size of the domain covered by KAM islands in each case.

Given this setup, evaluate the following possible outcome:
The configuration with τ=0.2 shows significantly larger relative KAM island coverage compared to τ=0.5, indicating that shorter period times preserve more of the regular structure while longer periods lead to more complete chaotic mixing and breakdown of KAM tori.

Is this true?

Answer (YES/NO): YES